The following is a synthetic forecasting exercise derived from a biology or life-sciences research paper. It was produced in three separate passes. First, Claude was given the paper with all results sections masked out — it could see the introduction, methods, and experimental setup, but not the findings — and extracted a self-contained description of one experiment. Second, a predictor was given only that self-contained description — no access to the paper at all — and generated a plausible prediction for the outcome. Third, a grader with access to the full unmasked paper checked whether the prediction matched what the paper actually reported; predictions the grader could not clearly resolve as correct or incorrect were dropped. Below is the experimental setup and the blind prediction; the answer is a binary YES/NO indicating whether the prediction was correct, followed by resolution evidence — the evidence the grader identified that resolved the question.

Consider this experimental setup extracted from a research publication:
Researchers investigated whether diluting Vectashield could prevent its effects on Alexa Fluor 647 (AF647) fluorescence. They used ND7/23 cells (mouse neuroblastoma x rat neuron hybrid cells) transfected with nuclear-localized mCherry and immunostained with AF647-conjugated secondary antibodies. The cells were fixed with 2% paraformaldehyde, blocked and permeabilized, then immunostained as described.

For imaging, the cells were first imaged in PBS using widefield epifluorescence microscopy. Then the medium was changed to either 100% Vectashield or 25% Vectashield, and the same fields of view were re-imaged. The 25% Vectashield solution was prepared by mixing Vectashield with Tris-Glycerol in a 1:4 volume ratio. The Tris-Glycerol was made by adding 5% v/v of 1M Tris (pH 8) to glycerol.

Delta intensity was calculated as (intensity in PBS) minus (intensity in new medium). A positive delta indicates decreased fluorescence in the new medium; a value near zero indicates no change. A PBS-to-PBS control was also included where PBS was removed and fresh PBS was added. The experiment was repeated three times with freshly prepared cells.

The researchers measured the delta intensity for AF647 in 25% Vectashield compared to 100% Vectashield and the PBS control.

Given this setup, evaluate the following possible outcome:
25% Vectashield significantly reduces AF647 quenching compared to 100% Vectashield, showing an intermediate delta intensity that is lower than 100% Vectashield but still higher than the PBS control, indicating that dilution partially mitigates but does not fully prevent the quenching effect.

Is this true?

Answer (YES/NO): NO